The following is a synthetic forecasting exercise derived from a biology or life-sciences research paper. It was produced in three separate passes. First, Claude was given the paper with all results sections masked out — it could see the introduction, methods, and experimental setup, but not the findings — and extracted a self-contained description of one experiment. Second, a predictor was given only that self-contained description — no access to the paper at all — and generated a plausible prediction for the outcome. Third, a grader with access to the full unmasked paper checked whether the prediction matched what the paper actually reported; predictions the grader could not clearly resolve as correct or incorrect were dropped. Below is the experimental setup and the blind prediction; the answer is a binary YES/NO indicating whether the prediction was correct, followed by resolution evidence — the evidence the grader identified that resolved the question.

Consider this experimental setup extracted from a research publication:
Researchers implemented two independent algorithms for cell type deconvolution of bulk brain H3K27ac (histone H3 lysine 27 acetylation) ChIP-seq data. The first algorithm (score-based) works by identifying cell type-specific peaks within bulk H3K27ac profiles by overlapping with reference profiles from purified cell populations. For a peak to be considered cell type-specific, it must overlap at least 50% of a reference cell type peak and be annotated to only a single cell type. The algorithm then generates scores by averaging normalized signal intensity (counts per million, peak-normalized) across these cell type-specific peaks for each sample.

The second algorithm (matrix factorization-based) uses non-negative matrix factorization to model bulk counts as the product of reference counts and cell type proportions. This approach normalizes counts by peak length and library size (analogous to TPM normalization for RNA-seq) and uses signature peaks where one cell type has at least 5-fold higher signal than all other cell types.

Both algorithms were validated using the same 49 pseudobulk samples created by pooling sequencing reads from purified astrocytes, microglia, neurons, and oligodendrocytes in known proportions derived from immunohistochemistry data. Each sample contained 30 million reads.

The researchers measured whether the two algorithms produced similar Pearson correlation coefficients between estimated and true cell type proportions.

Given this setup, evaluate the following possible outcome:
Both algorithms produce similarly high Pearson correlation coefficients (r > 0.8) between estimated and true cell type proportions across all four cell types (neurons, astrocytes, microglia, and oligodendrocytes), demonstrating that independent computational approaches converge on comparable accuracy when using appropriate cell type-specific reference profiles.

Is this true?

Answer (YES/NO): YES